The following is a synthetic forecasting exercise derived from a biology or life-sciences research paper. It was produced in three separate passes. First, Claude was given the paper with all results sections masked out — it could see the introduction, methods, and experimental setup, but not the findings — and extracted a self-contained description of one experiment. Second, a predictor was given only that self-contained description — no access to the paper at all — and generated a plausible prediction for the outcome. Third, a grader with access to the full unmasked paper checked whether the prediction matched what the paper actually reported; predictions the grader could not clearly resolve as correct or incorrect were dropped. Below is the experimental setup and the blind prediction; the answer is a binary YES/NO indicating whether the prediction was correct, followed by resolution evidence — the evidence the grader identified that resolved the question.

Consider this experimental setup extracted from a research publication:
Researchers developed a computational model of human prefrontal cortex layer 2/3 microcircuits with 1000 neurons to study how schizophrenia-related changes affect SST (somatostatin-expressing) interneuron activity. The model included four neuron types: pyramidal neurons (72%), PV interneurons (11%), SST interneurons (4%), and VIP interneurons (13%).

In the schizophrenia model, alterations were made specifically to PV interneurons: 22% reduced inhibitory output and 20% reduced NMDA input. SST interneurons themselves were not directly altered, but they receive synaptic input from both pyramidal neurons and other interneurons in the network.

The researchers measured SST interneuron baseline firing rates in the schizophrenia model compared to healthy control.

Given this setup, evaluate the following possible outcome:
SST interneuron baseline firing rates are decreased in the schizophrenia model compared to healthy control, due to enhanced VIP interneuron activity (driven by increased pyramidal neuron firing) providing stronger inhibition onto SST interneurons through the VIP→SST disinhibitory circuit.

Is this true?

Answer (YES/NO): NO